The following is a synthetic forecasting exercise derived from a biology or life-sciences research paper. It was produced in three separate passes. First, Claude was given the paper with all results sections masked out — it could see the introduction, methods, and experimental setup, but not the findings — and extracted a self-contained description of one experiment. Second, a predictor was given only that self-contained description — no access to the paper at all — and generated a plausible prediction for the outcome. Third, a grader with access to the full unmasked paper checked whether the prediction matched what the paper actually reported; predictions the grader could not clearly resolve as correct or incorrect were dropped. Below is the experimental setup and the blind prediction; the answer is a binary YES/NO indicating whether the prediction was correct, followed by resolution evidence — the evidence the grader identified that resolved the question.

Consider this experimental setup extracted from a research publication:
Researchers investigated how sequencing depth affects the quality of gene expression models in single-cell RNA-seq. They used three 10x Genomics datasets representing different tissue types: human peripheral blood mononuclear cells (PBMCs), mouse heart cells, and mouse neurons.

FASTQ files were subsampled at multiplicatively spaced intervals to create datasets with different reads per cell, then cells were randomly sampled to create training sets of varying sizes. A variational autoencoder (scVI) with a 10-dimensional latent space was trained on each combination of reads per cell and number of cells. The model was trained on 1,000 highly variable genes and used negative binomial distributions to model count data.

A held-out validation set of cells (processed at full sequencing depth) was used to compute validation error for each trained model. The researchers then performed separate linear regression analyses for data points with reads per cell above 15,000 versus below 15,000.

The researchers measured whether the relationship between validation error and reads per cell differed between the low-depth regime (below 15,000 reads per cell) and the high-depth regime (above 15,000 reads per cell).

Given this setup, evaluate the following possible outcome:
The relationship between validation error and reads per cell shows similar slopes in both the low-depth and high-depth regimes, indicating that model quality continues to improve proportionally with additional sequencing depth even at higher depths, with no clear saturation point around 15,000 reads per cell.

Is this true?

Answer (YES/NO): NO